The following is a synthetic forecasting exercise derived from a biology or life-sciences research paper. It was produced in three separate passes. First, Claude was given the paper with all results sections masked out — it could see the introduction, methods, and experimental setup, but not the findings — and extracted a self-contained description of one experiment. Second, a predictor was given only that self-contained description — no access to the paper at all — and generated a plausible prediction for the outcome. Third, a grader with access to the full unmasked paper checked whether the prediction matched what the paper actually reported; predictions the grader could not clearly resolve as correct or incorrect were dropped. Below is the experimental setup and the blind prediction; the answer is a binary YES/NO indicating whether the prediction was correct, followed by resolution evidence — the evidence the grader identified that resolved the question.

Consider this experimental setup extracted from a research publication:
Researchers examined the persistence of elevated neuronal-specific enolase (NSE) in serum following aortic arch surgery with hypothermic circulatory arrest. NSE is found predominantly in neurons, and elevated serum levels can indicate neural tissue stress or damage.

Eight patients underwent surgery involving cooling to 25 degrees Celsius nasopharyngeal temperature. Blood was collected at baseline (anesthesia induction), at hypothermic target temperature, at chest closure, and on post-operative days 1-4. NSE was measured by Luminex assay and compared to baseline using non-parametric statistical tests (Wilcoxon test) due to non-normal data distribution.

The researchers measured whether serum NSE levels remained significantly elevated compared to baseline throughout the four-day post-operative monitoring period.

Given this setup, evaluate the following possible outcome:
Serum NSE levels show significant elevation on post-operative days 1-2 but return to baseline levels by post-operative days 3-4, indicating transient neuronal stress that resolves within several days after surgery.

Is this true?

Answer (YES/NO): NO